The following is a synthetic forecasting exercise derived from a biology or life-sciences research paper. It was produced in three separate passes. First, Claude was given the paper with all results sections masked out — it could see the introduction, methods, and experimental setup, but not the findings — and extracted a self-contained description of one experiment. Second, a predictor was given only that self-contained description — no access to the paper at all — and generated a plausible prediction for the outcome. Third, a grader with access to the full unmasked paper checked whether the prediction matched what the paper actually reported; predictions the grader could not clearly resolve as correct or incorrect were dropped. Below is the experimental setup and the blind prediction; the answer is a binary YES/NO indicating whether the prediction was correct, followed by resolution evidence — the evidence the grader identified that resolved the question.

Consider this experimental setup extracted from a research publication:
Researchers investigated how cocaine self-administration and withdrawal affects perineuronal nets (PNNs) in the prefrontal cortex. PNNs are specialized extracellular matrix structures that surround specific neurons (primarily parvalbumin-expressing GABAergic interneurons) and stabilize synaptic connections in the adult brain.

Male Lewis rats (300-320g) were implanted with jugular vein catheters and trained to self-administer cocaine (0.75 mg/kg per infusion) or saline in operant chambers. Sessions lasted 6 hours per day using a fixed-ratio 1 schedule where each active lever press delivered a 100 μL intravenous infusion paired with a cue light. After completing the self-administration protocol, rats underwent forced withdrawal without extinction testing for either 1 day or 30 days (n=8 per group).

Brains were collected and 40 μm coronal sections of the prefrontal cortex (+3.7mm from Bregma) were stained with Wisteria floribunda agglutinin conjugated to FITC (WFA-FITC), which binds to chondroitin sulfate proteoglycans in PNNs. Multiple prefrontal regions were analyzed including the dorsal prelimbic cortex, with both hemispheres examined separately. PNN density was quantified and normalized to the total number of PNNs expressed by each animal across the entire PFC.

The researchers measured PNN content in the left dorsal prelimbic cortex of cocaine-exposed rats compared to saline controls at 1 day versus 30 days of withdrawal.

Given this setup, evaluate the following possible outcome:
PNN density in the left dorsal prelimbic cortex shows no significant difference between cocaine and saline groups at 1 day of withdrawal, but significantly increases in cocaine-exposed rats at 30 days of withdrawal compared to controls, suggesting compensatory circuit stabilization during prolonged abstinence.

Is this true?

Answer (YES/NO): NO